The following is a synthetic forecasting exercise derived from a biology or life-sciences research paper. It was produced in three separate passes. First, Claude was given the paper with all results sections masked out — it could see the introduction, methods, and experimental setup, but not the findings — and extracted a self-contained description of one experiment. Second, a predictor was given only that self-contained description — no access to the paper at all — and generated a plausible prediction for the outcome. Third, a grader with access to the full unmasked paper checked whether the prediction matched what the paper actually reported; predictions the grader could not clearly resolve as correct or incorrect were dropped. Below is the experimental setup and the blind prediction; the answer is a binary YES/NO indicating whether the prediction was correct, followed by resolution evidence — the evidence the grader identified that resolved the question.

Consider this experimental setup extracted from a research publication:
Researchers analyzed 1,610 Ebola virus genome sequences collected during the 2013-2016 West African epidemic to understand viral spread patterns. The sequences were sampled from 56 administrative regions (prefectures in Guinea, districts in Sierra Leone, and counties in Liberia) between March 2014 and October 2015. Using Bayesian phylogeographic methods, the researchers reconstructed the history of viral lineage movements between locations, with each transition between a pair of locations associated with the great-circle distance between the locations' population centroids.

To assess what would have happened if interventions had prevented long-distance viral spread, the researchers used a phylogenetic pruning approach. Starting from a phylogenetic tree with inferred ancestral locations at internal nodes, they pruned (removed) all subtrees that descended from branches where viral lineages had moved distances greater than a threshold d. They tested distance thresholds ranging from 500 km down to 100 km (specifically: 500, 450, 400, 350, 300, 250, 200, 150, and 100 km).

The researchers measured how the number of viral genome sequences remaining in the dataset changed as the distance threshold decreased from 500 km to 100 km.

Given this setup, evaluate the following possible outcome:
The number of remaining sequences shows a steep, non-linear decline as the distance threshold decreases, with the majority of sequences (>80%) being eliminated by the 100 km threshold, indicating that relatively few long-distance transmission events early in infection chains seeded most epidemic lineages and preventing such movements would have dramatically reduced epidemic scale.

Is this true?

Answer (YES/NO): NO